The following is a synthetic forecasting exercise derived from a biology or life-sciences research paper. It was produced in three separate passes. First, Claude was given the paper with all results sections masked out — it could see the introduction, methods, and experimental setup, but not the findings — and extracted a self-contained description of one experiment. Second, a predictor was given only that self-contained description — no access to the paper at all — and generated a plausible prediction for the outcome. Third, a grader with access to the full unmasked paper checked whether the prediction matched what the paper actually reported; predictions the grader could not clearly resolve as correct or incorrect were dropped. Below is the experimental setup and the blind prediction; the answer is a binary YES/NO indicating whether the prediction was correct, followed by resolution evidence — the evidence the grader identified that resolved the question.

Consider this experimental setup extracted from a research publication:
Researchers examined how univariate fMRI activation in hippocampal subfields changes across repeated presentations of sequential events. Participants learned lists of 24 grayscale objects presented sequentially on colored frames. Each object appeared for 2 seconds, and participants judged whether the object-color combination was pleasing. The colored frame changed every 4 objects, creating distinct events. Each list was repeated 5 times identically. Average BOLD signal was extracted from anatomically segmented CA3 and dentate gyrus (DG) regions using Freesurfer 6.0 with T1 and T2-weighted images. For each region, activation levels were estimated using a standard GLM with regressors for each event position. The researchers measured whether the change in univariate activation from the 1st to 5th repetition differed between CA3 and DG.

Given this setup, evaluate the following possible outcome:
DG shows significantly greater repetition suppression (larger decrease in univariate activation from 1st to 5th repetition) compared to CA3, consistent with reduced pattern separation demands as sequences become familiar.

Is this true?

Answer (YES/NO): YES